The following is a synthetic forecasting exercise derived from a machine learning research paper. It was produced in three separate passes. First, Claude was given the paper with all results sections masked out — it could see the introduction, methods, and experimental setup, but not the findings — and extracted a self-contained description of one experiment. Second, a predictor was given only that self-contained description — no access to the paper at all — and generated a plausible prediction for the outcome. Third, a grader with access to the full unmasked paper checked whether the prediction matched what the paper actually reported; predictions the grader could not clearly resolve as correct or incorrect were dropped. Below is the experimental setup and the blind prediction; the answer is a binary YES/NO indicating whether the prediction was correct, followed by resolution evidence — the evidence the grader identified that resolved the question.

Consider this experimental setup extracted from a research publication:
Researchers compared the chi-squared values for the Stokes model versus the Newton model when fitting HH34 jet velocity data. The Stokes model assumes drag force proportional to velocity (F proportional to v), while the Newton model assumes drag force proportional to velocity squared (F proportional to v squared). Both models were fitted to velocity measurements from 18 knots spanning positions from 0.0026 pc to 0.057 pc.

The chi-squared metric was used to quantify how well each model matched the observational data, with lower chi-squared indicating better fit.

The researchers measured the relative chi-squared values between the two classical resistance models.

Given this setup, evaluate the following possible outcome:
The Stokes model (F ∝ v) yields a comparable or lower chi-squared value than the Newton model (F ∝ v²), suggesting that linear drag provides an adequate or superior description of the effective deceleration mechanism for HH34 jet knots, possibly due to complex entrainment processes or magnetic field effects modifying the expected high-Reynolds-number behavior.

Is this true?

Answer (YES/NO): NO